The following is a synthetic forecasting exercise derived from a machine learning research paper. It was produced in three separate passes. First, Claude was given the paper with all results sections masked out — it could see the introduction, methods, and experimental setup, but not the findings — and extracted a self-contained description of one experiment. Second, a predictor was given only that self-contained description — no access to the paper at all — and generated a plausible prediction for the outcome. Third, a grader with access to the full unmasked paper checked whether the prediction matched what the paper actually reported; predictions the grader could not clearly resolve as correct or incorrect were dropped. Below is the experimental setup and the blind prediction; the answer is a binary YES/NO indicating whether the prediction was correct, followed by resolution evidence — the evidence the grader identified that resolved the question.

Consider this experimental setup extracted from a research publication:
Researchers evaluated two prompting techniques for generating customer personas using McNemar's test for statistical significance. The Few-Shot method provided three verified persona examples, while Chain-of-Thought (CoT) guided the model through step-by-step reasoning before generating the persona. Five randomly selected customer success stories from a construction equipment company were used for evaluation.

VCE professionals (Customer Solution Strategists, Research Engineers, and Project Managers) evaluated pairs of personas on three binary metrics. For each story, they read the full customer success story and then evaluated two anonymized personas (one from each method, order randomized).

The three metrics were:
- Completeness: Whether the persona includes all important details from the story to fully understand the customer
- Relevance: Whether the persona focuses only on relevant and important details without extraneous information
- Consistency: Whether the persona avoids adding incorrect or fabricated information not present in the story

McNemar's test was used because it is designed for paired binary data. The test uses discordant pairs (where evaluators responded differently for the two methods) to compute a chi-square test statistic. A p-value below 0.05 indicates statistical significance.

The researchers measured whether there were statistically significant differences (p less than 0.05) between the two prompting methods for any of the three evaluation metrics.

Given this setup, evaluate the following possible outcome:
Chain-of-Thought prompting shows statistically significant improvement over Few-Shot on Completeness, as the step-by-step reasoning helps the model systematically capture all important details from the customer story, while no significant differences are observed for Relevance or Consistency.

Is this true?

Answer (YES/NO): NO